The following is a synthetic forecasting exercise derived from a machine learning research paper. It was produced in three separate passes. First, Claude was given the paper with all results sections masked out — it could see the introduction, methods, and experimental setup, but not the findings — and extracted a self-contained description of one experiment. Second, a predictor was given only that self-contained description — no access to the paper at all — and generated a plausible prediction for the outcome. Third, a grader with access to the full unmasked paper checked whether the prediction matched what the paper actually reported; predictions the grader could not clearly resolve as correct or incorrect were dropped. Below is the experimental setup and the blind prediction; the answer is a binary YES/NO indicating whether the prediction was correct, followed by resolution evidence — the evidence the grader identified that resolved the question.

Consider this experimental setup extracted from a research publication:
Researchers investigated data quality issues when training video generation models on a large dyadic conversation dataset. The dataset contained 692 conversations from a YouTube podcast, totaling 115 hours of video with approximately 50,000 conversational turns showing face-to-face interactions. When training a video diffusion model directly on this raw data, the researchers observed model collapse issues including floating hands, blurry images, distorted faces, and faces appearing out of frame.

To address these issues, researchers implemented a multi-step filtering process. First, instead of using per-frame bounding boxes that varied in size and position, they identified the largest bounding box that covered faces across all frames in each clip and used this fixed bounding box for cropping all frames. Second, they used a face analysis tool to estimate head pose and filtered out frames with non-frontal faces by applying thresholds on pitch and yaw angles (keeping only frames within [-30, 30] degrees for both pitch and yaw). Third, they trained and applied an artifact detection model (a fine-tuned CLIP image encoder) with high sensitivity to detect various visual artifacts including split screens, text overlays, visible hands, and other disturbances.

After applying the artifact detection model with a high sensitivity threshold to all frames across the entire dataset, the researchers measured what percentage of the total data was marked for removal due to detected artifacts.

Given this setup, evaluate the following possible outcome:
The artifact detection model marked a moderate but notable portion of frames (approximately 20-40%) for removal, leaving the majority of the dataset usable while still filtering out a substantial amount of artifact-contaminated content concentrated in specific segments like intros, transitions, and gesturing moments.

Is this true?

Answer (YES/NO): NO